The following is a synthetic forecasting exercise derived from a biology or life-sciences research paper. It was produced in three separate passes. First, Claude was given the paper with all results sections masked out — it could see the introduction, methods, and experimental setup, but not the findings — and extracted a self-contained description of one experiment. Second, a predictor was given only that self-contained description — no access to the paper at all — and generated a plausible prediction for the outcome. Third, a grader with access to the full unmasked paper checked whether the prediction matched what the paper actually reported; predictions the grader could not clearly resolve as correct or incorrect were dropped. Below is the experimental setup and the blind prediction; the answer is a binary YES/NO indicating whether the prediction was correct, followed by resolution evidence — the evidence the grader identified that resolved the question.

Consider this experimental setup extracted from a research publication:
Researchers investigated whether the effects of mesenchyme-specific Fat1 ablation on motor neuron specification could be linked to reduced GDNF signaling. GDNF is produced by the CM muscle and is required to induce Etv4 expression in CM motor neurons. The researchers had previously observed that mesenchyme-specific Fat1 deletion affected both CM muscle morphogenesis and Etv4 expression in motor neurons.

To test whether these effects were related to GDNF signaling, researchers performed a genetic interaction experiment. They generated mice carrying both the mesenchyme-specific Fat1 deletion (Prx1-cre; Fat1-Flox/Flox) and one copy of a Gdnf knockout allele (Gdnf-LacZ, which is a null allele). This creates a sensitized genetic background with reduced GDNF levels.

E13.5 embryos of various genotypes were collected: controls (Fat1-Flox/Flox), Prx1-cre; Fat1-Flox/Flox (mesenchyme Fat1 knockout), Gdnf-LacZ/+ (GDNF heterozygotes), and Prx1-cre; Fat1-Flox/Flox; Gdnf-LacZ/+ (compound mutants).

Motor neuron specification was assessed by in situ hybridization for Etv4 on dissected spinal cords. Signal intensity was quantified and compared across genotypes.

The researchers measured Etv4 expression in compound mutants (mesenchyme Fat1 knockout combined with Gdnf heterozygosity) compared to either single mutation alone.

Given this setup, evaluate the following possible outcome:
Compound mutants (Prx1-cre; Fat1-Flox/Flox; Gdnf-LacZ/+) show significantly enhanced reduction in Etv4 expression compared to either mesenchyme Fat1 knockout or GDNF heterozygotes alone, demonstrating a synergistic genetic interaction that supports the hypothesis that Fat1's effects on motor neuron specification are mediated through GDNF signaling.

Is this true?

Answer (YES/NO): YES